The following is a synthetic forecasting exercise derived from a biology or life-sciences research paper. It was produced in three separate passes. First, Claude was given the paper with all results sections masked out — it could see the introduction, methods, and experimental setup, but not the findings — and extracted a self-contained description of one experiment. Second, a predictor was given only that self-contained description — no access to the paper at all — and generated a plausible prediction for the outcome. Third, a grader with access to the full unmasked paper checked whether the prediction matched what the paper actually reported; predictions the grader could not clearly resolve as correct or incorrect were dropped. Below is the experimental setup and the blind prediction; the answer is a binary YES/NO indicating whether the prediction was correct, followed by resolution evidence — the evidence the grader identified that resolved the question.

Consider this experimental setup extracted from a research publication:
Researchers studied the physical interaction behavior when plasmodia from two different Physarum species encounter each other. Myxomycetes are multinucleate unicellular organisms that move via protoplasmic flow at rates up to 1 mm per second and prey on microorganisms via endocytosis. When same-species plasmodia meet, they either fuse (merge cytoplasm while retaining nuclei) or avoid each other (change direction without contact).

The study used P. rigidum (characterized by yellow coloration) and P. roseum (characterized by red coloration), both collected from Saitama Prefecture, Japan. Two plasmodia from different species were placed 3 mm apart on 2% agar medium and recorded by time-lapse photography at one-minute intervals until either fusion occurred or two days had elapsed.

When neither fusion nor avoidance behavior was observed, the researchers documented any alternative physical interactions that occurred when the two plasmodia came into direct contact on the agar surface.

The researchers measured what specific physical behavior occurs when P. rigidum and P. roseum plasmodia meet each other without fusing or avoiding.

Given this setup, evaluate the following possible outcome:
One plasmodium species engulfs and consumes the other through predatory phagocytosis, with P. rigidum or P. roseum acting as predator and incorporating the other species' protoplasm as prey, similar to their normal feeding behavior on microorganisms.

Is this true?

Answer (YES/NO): NO